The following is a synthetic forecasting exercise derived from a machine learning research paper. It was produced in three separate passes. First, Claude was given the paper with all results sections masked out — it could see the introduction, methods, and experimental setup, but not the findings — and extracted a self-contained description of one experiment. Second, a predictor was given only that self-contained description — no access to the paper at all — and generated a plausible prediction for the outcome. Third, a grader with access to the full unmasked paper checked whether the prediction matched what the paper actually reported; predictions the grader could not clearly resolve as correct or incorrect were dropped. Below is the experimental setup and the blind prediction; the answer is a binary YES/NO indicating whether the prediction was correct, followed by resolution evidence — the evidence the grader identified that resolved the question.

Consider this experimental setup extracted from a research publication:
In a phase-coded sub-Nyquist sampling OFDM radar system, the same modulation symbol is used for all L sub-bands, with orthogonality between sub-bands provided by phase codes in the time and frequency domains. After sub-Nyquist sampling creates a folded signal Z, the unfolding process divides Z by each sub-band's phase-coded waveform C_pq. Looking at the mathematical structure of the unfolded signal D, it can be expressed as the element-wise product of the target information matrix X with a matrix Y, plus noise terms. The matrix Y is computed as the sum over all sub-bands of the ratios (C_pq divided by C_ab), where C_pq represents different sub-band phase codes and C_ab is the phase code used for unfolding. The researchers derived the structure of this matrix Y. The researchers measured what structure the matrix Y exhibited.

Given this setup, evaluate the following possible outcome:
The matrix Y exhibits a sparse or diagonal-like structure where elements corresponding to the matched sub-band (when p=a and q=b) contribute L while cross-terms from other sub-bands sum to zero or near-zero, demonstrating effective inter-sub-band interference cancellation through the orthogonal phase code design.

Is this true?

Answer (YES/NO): NO